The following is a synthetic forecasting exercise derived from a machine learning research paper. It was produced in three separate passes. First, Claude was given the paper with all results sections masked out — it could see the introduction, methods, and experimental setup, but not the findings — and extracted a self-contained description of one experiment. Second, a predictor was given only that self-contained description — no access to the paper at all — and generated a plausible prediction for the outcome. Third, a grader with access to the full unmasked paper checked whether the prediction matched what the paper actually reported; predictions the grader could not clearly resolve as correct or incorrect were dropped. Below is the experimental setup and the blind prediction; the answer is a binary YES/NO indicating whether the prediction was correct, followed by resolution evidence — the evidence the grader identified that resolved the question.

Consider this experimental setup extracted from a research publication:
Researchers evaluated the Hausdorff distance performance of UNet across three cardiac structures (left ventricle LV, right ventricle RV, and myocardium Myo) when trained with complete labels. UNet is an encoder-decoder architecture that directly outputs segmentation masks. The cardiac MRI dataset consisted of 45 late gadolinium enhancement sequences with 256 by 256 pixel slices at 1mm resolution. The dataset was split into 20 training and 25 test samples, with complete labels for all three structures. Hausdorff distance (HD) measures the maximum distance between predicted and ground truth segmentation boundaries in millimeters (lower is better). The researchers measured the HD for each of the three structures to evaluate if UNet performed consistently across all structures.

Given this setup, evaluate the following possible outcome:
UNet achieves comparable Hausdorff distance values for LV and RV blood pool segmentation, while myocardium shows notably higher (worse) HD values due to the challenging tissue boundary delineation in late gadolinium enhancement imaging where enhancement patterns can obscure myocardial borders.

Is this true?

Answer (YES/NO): NO